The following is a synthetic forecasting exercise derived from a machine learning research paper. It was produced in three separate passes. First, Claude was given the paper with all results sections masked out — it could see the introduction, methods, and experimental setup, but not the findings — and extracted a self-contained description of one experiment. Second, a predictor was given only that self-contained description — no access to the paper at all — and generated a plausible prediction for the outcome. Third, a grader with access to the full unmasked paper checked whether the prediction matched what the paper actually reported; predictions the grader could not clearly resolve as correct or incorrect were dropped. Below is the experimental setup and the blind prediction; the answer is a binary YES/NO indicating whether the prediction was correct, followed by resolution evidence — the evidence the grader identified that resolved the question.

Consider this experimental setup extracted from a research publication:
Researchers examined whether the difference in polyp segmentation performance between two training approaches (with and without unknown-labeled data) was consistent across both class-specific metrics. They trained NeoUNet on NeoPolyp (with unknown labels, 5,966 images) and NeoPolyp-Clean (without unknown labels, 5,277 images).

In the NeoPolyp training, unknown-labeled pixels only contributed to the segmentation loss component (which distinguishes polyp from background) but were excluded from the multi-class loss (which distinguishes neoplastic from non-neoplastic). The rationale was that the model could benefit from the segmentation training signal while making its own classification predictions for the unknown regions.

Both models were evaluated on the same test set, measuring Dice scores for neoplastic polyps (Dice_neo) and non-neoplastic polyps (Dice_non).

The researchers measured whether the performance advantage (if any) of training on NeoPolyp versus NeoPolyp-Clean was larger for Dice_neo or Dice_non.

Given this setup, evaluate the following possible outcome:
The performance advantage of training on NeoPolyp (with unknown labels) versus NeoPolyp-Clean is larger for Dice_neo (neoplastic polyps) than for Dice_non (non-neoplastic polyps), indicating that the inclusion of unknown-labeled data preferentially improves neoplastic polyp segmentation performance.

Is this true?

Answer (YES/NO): NO